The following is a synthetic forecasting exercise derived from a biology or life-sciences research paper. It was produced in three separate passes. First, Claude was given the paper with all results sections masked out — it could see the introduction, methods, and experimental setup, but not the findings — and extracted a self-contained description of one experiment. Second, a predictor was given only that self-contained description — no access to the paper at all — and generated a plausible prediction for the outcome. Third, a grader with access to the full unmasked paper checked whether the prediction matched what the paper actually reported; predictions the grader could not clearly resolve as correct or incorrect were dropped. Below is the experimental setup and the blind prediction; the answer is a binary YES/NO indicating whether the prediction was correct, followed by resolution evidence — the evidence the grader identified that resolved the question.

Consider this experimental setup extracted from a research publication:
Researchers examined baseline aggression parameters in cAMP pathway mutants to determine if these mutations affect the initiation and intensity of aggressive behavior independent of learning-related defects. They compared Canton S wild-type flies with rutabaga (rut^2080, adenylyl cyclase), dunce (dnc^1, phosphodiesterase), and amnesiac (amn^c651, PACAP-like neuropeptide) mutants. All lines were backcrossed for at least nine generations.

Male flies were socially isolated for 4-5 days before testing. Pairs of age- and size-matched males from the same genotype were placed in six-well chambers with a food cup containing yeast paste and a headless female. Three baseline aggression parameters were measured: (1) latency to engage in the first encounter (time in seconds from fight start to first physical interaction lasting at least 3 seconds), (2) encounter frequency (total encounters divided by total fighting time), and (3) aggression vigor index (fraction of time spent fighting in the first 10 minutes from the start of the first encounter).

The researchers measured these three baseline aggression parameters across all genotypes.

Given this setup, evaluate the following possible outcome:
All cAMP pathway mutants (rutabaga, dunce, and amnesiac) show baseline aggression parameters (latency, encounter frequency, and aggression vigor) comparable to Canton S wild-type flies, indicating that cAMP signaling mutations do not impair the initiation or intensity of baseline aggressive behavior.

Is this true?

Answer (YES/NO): NO